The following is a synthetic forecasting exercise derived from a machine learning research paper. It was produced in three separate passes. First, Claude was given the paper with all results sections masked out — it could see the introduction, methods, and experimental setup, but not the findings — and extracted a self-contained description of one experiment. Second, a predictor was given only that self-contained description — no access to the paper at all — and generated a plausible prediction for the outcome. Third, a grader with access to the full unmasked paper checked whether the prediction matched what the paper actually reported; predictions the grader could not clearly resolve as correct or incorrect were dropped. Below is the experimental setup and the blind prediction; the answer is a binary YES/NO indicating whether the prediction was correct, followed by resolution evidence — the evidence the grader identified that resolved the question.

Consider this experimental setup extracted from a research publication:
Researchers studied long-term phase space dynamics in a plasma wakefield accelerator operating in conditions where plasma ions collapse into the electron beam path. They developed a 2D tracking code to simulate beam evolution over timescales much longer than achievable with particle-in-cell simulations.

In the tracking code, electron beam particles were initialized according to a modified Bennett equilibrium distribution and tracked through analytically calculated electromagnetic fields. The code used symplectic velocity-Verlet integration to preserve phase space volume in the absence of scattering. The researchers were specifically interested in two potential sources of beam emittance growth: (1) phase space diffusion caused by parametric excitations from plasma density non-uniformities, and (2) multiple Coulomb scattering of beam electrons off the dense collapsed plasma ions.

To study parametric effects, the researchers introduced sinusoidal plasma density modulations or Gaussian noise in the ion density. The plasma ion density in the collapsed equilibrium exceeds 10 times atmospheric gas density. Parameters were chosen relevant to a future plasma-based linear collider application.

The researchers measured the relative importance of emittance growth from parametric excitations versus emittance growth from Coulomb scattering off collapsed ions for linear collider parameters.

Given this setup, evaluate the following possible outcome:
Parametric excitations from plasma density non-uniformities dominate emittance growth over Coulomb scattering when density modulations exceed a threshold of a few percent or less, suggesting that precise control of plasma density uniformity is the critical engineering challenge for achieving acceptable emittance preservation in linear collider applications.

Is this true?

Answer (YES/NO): NO